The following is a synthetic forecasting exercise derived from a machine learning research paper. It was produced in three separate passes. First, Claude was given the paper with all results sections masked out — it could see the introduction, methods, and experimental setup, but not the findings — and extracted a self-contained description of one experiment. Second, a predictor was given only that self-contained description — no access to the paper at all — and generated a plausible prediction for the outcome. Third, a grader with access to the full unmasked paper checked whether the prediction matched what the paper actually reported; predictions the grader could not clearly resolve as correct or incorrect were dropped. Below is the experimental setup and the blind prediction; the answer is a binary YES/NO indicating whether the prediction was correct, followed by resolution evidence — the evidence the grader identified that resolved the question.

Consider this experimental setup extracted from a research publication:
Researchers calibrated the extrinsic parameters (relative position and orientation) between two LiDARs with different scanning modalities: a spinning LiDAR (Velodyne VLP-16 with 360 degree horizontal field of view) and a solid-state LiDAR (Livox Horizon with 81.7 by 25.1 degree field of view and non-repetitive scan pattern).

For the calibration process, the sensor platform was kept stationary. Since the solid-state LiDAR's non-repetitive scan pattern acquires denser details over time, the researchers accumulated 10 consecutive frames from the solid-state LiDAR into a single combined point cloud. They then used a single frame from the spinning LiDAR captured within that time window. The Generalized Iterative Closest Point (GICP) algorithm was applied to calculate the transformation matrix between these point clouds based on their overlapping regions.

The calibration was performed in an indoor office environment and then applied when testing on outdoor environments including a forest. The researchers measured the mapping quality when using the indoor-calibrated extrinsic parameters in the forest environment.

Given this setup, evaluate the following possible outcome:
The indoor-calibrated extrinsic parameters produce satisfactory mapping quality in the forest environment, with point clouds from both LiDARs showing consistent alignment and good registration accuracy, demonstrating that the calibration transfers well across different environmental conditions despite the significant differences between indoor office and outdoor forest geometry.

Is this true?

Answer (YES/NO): NO